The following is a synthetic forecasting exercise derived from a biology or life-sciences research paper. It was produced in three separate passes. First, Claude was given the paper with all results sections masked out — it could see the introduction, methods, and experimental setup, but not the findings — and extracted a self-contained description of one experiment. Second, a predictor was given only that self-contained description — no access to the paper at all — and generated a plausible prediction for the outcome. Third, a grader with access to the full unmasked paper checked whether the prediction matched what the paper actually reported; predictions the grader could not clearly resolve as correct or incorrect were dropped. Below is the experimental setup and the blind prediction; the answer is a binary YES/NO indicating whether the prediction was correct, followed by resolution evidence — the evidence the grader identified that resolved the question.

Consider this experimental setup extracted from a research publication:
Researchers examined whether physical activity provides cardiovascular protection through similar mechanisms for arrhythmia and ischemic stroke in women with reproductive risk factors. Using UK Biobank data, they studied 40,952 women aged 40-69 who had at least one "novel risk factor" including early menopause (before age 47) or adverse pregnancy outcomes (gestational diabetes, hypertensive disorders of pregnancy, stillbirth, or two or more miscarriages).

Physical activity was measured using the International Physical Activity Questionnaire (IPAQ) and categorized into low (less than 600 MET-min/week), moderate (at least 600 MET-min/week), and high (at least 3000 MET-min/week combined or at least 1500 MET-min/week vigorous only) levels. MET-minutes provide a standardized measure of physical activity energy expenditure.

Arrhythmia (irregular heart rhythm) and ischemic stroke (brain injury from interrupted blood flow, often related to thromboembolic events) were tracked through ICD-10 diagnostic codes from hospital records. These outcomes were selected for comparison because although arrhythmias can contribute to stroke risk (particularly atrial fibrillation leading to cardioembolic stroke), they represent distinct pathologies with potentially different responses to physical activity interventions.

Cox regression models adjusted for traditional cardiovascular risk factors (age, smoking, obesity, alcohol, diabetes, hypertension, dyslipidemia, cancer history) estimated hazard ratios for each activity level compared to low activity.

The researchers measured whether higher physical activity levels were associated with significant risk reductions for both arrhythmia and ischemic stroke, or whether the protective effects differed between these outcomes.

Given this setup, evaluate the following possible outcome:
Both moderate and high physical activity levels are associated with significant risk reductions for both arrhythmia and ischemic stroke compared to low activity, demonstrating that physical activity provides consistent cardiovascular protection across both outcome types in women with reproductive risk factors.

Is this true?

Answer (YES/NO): NO